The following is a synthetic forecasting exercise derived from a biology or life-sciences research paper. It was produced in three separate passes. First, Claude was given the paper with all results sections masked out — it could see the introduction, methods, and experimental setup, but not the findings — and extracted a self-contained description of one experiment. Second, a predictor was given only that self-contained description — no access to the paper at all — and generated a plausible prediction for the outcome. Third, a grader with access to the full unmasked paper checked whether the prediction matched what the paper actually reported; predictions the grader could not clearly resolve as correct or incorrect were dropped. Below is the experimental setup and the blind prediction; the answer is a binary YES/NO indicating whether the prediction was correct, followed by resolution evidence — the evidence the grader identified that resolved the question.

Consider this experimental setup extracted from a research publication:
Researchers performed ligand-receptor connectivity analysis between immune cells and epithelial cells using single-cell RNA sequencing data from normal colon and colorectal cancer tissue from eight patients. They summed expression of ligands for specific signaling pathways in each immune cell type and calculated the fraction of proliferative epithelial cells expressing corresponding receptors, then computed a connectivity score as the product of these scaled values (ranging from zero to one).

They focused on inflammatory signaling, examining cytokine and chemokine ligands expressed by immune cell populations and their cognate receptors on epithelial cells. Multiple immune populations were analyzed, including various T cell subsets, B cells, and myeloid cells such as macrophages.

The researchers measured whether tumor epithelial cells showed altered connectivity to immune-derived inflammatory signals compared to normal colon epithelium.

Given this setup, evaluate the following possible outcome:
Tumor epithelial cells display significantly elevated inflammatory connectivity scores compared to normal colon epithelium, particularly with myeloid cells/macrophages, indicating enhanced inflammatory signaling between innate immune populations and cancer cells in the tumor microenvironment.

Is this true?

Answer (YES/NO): NO